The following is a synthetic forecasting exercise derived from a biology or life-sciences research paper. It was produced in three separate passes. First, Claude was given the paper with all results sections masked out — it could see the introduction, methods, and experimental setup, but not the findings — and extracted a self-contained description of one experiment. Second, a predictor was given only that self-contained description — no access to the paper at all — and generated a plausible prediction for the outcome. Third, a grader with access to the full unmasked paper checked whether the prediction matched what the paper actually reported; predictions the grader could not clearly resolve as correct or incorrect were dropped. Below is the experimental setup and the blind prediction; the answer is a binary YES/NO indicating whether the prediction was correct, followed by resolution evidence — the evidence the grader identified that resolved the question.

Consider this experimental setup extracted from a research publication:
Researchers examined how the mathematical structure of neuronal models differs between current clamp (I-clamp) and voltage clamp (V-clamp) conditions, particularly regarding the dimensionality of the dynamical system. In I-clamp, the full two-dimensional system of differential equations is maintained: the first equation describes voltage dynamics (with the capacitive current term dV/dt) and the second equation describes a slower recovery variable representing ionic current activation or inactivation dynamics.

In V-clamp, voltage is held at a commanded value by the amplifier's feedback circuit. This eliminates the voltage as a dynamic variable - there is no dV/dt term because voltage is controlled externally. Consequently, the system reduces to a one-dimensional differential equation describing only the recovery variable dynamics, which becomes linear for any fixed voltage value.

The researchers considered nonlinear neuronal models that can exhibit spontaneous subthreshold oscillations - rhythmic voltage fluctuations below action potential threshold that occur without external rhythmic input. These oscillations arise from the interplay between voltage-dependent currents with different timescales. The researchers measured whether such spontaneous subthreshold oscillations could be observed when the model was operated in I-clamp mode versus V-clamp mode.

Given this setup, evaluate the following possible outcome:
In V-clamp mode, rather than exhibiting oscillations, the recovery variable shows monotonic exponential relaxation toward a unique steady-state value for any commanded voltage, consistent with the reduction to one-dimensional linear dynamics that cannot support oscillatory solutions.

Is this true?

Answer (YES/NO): YES